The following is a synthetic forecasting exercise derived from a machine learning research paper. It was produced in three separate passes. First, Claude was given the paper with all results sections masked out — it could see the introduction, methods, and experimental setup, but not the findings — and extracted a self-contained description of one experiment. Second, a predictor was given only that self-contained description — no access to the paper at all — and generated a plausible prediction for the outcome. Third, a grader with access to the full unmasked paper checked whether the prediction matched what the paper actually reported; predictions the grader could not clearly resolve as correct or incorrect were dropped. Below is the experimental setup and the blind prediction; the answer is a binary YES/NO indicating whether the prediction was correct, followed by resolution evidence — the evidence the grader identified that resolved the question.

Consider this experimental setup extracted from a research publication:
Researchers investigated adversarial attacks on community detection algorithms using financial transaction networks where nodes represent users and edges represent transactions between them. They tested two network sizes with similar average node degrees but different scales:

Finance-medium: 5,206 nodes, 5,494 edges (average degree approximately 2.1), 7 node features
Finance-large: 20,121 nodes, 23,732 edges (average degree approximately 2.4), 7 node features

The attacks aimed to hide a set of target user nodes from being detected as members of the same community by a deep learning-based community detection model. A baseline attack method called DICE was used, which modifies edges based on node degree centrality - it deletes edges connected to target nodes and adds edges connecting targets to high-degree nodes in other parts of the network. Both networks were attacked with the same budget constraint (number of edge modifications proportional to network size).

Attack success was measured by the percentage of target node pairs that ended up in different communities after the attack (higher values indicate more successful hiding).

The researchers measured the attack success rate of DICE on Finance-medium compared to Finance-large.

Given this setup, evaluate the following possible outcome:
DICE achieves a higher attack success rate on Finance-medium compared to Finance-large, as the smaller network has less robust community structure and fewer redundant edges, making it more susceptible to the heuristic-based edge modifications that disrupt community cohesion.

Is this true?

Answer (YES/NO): NO